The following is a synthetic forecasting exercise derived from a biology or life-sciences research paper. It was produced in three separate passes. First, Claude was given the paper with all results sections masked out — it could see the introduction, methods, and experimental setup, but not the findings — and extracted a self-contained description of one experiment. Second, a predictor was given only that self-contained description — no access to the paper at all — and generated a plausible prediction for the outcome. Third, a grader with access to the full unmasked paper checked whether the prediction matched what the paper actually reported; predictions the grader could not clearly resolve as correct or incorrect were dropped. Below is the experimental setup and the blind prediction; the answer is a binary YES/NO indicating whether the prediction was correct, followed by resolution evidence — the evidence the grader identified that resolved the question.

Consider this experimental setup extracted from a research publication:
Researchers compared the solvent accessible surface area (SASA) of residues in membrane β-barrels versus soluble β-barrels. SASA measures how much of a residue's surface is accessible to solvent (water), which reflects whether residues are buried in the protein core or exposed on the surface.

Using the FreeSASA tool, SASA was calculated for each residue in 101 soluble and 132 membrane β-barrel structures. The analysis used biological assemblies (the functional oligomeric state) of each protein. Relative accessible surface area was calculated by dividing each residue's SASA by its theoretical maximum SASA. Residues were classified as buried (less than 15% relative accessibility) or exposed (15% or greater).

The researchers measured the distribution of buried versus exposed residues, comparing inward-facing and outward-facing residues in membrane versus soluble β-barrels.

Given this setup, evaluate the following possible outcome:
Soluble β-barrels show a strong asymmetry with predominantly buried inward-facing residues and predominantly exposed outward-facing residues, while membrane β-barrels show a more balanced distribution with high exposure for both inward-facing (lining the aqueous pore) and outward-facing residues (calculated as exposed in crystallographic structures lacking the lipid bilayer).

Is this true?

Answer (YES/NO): NO